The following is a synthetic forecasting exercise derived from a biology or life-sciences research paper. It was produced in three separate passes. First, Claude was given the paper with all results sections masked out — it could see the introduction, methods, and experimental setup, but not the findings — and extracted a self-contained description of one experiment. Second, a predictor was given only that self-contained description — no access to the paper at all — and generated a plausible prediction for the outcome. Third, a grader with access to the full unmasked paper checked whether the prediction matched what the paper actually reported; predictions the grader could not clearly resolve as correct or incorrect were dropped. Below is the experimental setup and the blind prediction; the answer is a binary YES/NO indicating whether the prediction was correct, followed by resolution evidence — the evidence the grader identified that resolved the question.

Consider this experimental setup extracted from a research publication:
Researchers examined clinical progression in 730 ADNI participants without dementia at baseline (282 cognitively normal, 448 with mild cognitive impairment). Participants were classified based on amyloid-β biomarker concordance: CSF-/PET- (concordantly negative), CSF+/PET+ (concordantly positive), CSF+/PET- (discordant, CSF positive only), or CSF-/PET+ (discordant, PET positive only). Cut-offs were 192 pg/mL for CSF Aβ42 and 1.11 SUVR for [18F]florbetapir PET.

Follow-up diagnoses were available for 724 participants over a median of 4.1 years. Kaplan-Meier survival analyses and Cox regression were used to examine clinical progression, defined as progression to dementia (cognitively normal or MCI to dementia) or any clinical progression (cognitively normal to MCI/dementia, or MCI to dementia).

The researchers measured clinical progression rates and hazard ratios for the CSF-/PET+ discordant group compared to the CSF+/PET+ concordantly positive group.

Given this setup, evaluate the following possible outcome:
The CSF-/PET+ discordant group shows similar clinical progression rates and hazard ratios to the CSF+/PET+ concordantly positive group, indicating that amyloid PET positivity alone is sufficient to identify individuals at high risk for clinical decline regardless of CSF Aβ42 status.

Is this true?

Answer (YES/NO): NO